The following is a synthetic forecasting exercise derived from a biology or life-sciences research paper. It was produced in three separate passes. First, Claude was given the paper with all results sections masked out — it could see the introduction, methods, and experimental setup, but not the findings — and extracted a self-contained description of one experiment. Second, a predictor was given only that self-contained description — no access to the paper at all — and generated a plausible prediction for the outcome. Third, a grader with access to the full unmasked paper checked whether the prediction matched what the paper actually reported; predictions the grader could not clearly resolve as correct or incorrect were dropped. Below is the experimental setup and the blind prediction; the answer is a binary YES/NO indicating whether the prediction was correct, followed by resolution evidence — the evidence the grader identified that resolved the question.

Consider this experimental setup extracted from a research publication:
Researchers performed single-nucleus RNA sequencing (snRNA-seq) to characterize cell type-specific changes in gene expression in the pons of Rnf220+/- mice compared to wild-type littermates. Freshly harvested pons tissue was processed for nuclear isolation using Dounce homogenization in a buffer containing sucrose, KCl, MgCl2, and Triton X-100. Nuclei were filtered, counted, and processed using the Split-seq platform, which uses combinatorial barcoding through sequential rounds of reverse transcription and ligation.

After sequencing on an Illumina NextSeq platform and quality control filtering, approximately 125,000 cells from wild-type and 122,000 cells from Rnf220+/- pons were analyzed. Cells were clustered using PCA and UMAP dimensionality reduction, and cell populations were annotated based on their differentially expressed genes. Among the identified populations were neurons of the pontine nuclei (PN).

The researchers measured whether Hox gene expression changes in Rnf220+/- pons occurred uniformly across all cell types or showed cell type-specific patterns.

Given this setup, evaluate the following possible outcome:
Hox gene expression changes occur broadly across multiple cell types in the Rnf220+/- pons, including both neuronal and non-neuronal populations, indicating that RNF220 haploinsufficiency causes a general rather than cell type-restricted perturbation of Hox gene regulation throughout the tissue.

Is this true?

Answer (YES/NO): NO